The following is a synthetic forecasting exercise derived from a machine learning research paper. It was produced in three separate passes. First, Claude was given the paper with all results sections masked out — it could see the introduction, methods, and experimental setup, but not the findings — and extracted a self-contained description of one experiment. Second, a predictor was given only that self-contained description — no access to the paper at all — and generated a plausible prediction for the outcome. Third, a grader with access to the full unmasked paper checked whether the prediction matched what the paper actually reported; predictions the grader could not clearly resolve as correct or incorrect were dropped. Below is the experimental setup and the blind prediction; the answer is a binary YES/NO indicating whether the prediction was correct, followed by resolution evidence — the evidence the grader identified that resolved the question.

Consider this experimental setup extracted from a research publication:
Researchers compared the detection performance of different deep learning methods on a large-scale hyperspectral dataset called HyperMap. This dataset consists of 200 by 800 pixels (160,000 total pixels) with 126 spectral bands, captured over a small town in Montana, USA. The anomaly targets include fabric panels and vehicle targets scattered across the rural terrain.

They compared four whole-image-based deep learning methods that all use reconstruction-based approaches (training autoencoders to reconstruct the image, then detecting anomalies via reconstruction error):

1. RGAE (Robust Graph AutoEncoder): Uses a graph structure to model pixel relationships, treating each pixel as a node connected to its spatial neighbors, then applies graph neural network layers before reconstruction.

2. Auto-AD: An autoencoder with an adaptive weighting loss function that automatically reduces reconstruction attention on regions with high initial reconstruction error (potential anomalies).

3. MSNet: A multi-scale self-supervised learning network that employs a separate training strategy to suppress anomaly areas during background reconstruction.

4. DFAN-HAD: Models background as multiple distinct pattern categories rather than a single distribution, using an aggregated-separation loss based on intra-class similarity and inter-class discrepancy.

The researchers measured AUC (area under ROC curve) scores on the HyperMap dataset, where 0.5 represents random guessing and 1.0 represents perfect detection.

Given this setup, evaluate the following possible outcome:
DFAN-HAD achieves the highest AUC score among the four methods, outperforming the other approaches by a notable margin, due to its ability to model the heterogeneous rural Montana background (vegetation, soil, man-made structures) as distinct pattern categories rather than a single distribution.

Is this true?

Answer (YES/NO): NO